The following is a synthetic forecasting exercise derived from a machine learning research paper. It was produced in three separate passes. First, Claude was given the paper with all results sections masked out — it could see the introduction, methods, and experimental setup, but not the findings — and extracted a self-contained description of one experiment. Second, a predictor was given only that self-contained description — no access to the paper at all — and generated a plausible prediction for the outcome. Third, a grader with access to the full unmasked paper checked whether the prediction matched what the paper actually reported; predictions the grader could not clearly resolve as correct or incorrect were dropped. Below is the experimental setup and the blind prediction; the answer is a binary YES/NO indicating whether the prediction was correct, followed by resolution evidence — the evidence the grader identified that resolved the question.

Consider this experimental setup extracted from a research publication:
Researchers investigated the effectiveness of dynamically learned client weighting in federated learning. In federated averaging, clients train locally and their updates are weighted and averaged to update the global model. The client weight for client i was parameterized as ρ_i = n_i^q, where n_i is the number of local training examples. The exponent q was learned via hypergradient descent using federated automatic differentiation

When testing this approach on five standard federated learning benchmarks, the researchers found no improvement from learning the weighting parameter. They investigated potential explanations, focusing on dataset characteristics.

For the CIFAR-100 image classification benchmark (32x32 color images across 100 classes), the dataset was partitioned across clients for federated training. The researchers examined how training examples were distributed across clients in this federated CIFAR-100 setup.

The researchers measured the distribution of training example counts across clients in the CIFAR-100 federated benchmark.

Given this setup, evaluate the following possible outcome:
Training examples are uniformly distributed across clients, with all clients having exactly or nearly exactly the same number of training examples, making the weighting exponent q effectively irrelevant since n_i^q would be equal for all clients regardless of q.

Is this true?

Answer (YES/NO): YES